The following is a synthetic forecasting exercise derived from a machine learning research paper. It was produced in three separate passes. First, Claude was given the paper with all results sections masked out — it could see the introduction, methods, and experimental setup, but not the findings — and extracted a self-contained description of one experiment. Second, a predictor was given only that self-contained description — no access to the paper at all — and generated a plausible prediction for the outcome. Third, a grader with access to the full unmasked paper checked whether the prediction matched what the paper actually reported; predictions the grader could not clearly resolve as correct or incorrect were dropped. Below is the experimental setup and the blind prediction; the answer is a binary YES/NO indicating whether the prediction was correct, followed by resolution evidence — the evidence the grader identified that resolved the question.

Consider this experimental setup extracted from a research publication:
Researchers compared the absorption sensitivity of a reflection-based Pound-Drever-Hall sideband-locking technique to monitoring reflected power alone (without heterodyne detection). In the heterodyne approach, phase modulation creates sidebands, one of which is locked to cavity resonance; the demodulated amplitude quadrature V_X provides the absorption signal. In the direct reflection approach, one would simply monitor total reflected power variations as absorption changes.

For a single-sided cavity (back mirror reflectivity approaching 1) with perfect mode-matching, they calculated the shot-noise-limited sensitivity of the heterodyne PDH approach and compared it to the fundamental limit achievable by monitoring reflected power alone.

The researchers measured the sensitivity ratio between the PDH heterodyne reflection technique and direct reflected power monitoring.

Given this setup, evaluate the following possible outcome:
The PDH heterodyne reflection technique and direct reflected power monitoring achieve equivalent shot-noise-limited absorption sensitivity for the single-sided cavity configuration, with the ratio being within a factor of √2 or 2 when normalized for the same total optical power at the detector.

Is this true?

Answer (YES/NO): YES